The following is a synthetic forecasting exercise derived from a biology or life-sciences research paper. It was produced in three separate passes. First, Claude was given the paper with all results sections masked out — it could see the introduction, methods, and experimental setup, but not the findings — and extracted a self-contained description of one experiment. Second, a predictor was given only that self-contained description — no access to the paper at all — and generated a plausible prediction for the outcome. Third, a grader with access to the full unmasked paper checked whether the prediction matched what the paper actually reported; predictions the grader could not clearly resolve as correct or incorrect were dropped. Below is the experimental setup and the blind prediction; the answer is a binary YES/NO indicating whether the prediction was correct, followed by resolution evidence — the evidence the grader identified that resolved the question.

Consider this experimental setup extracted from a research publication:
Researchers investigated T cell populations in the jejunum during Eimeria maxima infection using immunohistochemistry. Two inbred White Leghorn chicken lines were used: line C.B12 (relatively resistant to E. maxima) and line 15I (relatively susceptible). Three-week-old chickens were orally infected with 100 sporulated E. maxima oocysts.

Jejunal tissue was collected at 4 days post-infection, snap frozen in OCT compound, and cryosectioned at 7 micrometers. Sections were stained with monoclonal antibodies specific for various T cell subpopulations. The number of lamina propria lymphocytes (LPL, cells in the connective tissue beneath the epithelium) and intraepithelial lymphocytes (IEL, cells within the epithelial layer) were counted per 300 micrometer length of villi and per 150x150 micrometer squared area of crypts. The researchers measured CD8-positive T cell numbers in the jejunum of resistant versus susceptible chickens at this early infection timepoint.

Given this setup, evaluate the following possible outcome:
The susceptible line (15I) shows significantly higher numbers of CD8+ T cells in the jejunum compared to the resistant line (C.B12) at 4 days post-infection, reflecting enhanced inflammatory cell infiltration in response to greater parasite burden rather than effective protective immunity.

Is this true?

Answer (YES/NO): NO